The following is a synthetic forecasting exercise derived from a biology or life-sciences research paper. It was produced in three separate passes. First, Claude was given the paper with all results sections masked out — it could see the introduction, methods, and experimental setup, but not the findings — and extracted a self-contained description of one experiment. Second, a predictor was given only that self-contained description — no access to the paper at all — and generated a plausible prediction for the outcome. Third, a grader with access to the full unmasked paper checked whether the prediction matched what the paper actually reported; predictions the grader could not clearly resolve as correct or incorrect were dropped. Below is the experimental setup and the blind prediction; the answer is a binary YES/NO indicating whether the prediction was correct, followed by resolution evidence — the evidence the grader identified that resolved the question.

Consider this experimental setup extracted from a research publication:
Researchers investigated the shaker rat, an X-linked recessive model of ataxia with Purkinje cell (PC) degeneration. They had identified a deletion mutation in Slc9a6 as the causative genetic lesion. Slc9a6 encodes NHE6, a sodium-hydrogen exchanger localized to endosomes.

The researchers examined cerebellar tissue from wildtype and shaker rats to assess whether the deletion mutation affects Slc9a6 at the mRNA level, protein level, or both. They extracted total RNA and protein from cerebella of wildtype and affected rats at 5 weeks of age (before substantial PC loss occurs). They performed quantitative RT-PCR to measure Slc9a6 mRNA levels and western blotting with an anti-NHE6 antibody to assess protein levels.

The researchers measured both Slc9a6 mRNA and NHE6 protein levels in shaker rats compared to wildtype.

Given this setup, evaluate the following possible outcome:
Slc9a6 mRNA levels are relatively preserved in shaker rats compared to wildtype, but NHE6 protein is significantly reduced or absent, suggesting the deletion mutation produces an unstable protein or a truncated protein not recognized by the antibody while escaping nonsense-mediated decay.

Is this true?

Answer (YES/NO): NO